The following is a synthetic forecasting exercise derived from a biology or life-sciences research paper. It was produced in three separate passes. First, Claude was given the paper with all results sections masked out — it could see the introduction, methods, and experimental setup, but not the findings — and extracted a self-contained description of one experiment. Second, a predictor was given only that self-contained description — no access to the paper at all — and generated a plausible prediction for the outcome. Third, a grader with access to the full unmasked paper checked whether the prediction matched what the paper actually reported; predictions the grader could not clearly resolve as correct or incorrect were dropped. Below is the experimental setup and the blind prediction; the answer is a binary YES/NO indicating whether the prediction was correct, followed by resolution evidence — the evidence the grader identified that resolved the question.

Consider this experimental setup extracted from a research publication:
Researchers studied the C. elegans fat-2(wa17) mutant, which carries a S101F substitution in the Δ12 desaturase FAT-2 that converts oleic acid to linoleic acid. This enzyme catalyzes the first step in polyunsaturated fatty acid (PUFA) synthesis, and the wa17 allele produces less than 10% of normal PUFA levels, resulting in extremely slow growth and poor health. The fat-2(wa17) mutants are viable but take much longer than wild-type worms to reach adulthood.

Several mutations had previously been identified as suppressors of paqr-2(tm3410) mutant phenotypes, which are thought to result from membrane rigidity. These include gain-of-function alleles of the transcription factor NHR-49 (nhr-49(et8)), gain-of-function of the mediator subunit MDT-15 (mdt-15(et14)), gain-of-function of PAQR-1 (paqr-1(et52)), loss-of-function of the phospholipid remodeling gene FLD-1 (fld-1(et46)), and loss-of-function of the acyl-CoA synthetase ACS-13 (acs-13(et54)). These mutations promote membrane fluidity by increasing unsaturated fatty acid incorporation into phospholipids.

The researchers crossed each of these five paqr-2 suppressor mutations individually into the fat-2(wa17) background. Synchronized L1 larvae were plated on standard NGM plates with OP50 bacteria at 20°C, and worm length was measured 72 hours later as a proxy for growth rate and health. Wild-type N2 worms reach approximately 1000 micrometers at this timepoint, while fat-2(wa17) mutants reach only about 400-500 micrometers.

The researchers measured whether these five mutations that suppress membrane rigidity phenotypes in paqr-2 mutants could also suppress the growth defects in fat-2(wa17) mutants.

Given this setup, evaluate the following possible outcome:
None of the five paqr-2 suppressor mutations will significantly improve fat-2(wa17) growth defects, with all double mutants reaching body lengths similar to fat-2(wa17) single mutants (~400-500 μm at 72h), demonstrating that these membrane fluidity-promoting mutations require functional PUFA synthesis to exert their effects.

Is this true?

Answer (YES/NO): YES